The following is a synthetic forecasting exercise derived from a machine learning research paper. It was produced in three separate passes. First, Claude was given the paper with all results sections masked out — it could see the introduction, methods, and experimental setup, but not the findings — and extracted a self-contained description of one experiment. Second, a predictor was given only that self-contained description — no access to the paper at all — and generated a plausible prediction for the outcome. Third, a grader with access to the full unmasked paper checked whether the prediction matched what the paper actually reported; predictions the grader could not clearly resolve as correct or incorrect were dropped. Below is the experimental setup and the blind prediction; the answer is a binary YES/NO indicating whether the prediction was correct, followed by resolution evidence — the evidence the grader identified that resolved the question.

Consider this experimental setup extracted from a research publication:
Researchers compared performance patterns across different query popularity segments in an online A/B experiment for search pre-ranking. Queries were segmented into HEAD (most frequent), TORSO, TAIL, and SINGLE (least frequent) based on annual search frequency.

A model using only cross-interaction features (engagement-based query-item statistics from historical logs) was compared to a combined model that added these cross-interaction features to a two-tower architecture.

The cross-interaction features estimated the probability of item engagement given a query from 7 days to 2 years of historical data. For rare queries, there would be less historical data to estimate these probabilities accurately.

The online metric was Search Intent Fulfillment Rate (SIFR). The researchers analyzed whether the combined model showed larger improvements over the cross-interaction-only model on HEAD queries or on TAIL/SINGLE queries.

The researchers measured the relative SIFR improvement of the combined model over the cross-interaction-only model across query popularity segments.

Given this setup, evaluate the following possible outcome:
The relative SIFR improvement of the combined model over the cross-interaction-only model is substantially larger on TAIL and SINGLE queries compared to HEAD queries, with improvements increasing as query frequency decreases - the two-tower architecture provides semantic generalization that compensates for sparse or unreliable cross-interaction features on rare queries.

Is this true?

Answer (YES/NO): YES